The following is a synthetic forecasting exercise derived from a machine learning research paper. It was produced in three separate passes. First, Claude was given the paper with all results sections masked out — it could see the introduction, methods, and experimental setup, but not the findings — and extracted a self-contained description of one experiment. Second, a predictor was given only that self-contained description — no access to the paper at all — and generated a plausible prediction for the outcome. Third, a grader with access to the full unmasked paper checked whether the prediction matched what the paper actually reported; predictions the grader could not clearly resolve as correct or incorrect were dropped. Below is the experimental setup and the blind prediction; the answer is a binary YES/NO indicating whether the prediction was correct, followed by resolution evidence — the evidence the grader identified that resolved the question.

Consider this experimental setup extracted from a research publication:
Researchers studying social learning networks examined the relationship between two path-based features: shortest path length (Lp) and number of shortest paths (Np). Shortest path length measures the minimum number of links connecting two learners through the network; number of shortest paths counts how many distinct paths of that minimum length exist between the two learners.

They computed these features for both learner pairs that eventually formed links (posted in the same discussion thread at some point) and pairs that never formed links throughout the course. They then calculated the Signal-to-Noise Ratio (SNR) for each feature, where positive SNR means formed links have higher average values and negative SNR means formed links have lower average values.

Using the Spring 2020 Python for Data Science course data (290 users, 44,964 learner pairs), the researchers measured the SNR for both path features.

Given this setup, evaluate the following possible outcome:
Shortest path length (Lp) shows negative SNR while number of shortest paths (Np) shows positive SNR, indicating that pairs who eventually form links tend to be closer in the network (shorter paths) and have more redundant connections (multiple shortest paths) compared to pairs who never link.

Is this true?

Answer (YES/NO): NO